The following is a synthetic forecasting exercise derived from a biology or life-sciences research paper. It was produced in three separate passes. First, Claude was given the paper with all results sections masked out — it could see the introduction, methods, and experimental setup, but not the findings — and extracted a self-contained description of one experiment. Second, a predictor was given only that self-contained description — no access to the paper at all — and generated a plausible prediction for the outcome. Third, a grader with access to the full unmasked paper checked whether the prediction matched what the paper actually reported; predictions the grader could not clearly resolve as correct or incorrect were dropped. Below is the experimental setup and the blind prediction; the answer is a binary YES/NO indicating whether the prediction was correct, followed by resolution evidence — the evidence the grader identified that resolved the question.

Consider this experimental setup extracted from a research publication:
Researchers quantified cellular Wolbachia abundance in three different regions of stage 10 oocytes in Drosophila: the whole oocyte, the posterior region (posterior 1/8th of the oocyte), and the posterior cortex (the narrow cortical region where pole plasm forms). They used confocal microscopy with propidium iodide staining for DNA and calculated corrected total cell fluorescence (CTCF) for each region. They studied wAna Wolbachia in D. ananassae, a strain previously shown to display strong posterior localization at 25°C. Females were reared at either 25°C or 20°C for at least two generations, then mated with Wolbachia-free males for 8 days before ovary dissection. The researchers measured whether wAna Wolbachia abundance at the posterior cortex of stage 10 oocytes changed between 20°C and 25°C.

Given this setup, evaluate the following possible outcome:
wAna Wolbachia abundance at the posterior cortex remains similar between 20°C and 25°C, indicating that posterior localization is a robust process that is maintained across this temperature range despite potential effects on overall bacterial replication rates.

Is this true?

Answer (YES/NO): YES